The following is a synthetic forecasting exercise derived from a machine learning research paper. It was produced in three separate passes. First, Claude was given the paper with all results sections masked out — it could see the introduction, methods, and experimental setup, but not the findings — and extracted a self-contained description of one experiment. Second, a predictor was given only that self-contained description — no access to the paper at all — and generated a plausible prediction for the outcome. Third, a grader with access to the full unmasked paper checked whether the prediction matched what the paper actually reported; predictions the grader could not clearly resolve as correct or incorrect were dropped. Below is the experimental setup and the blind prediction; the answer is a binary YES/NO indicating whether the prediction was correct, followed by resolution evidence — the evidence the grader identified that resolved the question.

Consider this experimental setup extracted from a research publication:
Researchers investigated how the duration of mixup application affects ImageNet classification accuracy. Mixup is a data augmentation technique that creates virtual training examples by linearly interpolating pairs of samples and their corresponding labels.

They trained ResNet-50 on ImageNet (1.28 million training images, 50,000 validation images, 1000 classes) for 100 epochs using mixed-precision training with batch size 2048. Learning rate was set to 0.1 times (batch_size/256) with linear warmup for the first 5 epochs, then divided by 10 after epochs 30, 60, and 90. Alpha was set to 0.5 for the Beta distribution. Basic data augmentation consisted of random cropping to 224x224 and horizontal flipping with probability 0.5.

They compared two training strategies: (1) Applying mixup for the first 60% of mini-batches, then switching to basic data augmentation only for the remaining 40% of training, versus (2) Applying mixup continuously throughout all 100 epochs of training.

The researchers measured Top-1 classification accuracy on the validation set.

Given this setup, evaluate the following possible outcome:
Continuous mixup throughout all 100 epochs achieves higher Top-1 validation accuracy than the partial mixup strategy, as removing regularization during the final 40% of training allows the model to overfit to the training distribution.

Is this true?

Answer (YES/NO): NO